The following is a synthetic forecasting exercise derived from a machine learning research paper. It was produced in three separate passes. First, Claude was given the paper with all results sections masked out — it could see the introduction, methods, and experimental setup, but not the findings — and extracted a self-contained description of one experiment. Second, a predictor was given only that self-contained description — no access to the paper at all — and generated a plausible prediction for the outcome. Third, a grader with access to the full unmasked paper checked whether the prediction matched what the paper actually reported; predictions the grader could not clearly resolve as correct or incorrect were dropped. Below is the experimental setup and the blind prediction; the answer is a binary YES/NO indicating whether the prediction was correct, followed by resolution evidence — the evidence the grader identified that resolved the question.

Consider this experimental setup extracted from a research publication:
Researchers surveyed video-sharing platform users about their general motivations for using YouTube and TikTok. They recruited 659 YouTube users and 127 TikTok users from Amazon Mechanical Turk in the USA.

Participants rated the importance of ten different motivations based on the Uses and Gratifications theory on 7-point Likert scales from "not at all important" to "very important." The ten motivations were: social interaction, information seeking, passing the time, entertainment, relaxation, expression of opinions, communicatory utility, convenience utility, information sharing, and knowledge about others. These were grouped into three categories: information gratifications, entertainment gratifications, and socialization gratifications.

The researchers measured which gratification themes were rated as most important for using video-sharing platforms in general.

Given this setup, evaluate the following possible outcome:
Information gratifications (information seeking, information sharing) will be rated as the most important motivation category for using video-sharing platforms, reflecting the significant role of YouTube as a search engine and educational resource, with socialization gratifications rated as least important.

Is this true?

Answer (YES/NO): NO